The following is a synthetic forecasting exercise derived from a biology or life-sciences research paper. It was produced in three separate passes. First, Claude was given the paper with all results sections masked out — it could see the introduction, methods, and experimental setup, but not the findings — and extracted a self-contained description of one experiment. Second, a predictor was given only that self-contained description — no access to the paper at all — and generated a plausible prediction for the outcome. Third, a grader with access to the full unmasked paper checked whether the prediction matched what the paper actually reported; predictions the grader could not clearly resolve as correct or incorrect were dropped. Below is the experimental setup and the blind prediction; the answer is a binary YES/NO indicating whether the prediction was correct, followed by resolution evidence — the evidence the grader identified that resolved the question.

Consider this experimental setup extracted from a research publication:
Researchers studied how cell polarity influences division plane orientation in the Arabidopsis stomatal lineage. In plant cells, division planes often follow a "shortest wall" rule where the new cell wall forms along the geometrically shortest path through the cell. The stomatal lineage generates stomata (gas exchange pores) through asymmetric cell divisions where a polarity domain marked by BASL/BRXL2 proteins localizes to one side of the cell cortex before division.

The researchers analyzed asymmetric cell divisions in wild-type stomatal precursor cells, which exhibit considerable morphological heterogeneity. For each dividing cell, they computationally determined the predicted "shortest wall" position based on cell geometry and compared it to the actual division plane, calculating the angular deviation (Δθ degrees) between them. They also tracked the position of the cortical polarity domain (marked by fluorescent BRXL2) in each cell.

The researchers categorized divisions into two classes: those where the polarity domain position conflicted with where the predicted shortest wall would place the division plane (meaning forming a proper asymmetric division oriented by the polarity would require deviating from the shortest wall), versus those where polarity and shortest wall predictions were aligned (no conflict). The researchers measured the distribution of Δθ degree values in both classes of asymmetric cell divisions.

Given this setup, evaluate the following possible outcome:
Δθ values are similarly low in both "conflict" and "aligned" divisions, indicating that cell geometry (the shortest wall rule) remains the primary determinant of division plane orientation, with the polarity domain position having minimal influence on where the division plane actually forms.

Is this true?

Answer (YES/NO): NO